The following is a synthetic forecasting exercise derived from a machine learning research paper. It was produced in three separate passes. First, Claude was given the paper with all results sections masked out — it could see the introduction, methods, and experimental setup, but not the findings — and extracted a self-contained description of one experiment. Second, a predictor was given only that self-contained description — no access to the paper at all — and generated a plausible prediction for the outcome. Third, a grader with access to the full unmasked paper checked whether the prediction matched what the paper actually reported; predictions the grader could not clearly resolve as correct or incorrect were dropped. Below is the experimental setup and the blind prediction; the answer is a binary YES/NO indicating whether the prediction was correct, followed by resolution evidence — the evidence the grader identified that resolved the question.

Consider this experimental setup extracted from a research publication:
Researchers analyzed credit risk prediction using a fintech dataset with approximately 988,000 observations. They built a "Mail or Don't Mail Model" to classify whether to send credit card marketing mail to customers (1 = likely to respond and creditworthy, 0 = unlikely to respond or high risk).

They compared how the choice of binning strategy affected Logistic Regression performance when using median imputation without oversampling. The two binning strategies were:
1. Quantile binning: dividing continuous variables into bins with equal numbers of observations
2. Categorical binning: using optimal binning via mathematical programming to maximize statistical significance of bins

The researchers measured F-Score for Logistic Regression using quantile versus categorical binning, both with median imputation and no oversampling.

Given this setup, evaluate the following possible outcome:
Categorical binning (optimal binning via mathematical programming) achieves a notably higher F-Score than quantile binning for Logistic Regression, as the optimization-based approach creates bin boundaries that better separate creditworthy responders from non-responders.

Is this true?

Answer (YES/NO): NO